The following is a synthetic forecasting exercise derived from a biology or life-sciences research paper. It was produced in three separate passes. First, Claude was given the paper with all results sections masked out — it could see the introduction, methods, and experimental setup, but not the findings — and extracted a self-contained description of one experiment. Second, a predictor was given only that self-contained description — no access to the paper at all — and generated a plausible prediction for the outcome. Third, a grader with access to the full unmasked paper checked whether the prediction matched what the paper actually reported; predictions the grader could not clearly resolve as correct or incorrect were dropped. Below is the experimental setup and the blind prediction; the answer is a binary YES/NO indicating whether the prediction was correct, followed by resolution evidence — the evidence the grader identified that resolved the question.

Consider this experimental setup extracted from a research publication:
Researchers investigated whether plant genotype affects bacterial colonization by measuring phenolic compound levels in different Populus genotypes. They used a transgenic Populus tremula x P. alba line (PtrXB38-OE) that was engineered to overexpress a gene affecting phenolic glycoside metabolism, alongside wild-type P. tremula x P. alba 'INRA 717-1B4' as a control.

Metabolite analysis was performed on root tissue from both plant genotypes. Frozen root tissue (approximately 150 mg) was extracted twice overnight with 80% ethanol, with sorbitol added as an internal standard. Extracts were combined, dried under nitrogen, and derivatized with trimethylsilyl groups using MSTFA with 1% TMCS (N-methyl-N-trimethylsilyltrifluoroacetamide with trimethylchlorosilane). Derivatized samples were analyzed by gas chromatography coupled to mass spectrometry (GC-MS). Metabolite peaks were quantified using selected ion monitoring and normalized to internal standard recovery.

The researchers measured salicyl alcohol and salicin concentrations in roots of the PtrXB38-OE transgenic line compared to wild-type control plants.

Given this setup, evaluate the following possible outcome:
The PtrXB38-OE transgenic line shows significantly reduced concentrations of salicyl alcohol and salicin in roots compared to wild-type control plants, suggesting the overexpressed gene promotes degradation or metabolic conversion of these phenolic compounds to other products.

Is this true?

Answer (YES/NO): NO